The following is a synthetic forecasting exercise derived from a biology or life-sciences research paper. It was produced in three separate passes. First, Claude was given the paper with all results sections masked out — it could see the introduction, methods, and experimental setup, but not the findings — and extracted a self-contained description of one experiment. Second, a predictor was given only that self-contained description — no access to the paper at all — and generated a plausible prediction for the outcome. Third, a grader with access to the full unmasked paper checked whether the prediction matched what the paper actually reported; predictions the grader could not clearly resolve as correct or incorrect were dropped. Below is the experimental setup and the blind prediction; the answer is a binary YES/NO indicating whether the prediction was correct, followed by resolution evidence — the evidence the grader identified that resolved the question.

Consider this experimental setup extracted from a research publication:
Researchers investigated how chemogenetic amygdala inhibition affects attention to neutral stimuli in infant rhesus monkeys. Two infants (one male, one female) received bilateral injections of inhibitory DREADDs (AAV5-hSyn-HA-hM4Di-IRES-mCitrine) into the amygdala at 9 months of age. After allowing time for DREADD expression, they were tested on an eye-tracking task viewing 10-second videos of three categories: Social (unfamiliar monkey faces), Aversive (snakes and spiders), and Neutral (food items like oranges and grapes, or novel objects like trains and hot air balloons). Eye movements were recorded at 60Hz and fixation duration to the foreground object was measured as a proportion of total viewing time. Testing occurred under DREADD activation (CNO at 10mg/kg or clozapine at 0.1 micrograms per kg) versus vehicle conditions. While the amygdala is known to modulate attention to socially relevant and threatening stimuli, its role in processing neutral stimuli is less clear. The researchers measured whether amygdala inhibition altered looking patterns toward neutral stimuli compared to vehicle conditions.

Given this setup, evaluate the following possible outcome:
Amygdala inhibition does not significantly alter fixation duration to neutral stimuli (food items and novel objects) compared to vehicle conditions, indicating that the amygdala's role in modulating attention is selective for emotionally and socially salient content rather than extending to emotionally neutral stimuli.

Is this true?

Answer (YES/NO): YES